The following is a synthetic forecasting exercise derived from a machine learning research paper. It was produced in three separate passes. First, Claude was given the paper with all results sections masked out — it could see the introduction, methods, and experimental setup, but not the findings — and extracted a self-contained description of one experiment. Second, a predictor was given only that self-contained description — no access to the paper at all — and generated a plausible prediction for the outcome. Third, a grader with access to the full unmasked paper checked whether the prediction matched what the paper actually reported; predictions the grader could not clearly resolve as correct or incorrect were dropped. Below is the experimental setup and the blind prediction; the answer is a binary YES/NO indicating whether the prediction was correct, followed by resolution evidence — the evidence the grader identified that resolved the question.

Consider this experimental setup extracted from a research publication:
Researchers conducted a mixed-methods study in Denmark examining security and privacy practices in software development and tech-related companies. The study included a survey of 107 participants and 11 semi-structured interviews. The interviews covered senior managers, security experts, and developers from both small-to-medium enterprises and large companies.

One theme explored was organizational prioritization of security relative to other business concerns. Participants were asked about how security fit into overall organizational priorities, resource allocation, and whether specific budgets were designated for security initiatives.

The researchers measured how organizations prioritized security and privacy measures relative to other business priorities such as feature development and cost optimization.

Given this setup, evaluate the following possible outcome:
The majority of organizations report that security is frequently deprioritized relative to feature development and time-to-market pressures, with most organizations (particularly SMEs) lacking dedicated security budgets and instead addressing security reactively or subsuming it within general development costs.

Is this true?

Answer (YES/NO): NO